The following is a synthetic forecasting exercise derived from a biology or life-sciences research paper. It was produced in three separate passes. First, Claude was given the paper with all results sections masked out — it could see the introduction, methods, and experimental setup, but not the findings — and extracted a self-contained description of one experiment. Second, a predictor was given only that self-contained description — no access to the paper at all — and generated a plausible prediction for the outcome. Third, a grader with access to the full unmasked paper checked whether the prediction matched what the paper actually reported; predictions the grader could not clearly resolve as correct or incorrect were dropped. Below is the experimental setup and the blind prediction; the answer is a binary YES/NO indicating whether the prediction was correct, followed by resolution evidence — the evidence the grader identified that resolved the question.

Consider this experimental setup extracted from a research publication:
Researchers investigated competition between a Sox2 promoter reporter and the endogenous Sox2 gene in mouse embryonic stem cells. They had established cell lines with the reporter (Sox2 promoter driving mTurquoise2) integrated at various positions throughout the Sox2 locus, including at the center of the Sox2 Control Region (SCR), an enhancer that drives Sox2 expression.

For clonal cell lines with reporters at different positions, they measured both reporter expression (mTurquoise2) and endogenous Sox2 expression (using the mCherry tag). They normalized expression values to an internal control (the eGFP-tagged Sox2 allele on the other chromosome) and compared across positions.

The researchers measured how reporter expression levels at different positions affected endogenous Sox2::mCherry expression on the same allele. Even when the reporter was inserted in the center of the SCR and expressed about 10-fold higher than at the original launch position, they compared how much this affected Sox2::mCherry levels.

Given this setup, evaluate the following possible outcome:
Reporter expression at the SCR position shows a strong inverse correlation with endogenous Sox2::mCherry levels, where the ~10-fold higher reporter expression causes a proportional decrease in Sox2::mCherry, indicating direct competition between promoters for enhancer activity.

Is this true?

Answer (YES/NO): NO